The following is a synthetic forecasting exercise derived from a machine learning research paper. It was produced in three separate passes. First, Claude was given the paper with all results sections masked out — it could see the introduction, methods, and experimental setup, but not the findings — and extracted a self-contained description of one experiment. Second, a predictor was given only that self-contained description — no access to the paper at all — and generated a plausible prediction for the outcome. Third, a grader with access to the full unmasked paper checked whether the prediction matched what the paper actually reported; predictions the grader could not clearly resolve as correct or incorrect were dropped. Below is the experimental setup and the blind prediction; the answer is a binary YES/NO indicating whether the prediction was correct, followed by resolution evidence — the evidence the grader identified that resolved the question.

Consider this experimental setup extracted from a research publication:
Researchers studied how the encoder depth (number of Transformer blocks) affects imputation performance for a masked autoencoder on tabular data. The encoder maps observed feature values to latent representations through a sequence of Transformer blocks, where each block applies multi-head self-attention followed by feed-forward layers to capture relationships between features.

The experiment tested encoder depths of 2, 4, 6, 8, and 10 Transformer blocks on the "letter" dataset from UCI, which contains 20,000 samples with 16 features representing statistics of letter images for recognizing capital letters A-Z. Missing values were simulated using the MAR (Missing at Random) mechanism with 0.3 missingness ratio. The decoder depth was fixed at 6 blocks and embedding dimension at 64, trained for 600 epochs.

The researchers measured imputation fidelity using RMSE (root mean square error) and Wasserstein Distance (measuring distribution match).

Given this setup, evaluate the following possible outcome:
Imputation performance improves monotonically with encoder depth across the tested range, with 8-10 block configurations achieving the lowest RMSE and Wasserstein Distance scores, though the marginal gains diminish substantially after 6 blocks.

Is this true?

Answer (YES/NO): NO